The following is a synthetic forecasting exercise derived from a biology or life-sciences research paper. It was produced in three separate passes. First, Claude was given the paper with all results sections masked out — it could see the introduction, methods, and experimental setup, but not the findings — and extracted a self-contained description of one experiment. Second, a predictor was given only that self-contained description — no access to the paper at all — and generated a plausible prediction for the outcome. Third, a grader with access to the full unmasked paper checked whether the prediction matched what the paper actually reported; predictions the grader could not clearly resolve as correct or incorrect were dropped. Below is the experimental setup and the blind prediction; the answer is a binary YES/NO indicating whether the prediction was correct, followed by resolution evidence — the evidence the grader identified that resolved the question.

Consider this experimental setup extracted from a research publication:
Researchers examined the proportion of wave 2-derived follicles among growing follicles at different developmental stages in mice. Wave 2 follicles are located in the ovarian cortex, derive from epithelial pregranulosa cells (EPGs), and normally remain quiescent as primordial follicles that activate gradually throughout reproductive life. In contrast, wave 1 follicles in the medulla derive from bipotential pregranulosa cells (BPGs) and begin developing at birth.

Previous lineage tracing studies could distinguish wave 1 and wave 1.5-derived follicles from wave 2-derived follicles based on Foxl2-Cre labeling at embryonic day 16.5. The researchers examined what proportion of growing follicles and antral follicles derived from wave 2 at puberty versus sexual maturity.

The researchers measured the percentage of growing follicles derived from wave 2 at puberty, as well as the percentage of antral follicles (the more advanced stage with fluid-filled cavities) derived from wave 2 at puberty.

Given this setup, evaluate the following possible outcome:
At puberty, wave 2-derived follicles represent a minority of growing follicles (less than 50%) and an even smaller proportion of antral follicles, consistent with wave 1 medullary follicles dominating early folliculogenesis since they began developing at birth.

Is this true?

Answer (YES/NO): YES